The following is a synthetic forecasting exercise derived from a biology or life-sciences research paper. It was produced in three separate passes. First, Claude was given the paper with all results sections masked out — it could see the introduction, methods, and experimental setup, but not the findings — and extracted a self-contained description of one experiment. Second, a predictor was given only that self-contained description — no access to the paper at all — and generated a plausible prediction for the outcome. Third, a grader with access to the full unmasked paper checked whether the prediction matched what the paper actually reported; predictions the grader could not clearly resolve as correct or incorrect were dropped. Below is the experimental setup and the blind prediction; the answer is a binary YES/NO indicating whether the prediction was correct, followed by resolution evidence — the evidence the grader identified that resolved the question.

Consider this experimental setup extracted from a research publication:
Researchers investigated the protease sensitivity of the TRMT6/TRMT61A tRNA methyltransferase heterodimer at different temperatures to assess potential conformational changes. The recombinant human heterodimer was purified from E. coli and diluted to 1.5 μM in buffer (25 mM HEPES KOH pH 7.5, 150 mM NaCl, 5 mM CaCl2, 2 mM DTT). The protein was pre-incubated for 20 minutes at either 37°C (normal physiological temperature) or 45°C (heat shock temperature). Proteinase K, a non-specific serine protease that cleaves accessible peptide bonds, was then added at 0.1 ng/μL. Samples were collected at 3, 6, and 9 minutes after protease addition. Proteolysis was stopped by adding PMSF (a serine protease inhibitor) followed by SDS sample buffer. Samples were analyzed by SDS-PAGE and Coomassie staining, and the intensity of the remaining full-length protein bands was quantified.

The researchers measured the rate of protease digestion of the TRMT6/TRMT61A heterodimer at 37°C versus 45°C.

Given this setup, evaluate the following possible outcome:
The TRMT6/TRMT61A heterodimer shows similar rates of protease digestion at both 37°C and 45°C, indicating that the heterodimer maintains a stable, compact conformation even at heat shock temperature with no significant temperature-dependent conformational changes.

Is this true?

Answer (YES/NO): NO